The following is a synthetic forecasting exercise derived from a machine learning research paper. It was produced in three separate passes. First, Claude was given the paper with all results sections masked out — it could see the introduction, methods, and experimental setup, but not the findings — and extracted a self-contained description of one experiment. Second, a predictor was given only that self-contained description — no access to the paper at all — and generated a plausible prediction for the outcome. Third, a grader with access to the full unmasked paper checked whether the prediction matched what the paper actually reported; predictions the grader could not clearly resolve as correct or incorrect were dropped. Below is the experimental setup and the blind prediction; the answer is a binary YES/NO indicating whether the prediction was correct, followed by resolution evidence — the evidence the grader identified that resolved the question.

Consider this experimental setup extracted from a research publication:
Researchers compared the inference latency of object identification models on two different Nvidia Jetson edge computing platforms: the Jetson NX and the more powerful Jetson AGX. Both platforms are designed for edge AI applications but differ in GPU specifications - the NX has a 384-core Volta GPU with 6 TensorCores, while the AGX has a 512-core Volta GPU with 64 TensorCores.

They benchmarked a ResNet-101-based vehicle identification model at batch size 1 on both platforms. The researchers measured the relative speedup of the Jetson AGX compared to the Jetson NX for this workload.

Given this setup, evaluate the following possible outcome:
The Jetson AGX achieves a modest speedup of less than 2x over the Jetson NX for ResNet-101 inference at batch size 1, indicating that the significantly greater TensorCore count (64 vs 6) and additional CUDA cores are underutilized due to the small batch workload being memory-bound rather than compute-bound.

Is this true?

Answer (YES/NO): YES